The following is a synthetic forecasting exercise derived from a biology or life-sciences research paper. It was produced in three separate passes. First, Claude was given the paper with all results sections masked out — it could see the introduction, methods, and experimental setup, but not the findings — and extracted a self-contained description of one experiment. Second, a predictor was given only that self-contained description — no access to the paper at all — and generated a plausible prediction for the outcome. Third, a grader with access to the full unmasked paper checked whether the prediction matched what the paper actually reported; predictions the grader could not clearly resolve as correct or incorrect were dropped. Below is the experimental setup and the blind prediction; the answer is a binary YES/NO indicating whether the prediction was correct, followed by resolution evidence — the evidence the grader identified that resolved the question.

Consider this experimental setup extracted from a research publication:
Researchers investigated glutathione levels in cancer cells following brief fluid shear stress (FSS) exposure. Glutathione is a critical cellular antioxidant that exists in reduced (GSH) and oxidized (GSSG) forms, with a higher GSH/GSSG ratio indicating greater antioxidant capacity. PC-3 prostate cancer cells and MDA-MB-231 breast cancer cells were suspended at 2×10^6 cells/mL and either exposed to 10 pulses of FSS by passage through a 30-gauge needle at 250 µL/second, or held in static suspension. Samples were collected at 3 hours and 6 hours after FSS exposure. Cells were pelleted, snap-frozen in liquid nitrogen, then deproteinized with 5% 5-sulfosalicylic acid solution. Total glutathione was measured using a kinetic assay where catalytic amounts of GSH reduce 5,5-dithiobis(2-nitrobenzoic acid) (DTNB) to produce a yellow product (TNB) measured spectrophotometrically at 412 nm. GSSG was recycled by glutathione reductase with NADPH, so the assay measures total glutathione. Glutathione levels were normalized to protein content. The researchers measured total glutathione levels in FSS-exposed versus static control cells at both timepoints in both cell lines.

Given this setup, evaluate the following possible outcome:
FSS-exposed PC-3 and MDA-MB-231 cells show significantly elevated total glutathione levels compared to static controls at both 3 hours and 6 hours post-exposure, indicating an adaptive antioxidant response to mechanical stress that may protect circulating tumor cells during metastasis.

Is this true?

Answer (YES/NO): NO